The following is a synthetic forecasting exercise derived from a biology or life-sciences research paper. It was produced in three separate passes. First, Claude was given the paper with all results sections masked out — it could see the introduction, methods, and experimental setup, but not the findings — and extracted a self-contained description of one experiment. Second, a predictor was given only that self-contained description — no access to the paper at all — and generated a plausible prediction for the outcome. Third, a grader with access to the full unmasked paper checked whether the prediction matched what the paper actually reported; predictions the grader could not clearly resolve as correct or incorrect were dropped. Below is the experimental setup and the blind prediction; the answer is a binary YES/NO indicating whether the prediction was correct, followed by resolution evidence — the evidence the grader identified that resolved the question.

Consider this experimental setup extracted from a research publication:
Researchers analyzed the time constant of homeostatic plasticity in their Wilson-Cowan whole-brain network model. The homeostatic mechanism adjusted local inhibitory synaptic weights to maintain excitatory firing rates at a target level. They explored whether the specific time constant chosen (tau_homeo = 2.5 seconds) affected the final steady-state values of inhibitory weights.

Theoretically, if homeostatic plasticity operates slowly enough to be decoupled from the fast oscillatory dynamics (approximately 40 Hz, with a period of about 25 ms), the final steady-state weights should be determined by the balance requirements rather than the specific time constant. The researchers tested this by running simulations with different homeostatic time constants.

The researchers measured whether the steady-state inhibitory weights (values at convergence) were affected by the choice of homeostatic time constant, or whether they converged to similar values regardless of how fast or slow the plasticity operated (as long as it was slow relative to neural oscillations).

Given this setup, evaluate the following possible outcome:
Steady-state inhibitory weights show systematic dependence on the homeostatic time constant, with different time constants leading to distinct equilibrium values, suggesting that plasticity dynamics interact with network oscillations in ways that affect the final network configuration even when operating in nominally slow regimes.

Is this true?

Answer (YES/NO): NO